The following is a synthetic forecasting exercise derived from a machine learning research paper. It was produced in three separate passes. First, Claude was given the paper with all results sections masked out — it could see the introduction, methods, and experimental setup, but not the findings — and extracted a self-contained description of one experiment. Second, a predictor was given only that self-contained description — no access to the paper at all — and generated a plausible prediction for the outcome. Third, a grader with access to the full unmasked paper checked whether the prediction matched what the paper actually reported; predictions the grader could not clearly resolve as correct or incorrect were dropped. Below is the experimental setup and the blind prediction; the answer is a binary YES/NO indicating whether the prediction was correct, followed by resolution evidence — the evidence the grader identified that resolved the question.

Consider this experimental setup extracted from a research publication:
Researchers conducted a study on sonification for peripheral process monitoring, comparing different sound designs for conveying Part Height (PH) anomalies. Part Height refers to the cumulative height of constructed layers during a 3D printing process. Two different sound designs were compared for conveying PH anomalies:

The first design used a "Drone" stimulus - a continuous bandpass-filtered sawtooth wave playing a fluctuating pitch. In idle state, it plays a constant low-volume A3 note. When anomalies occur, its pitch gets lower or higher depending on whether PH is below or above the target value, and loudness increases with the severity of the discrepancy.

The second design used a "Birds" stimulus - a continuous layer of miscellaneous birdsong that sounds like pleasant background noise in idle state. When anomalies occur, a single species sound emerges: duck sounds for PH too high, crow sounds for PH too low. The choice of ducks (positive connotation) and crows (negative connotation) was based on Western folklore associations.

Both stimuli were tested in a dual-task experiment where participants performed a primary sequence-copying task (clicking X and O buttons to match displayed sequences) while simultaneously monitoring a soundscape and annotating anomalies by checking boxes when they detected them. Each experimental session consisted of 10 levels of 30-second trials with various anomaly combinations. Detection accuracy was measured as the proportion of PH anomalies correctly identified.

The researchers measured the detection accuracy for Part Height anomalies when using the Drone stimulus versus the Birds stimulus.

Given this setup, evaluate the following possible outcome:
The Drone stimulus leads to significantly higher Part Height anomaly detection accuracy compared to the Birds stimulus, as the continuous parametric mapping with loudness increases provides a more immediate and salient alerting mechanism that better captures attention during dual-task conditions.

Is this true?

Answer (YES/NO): NO